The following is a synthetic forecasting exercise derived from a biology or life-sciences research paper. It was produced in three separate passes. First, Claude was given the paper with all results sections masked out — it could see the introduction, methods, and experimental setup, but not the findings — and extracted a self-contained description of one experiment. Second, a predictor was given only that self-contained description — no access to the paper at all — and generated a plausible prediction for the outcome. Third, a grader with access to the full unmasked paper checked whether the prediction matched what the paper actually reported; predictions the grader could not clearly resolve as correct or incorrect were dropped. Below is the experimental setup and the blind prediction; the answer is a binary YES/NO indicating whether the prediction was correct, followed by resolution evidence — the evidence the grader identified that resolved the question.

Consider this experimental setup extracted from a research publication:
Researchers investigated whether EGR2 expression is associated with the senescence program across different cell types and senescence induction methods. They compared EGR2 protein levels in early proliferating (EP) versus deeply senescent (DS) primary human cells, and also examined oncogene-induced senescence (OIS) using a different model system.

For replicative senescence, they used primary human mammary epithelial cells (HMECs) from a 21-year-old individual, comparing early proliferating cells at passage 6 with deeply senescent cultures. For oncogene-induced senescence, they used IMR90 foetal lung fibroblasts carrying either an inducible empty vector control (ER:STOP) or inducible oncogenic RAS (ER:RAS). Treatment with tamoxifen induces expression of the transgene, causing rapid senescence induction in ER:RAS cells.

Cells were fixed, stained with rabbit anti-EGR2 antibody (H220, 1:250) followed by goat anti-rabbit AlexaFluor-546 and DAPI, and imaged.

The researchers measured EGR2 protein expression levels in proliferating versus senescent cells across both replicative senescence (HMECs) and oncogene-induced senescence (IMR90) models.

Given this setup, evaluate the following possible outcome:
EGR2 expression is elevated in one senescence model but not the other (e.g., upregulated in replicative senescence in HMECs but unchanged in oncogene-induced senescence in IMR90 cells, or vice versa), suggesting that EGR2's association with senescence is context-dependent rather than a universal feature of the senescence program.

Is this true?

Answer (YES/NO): NO